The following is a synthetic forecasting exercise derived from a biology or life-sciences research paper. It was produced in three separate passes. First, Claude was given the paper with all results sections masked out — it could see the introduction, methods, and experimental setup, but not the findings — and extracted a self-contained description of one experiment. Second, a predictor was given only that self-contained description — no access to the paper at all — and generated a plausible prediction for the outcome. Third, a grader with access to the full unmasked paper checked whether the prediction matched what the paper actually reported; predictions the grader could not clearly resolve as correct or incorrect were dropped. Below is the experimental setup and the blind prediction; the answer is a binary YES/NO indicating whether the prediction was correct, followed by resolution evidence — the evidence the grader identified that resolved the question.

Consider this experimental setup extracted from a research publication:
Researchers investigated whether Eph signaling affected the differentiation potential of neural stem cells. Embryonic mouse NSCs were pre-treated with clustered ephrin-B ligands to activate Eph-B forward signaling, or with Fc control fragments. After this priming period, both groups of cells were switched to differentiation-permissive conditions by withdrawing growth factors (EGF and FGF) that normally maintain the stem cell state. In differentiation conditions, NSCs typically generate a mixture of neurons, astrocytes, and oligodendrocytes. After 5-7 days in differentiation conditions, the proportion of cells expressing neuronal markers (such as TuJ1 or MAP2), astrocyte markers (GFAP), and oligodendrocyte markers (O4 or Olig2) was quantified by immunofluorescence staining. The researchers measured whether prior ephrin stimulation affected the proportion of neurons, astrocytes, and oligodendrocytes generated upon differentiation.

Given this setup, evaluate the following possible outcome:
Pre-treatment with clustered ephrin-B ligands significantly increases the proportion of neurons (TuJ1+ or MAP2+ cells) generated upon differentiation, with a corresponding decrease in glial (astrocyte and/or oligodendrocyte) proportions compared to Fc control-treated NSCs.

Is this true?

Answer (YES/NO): NO